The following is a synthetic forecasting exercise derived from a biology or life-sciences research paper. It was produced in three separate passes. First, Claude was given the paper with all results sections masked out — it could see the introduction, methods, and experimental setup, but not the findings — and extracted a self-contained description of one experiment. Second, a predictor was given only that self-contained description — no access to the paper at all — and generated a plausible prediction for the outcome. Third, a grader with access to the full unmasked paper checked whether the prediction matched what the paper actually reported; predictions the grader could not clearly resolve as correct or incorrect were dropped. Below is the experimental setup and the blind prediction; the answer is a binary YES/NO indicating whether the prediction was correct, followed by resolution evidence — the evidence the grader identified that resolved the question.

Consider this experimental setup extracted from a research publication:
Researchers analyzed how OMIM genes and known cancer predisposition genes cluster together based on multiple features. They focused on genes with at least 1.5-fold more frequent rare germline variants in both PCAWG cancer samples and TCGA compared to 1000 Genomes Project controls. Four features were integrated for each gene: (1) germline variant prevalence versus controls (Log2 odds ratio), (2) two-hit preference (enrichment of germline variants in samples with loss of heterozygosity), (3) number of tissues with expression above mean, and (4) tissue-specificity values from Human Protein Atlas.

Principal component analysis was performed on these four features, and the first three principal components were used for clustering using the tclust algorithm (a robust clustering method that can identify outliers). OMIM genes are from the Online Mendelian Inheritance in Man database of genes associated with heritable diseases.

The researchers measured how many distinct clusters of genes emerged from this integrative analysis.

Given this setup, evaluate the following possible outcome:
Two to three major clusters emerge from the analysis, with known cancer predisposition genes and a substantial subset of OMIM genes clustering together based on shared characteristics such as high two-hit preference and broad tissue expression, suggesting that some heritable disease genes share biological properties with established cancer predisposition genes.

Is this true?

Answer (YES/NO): NO